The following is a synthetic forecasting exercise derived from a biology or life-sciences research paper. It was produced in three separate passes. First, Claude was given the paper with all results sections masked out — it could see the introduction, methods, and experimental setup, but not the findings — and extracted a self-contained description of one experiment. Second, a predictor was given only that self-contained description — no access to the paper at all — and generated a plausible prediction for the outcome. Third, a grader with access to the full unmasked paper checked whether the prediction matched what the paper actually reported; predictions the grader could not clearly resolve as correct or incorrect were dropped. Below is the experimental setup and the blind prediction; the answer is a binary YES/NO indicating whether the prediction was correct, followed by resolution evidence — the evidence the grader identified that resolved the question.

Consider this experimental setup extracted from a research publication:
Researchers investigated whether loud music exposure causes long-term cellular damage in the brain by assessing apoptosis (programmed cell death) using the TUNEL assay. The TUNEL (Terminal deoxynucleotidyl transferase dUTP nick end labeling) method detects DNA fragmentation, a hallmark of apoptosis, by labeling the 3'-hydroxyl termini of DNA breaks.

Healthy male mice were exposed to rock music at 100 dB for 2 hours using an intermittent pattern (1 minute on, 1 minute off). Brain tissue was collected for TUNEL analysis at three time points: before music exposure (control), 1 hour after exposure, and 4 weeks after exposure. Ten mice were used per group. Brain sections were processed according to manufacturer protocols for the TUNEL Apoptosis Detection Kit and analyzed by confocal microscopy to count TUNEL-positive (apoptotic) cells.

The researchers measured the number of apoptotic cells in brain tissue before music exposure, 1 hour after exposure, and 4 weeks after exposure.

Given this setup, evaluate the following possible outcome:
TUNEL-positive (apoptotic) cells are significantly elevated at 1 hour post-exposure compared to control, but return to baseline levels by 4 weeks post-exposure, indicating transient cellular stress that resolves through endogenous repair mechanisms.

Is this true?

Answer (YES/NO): NO